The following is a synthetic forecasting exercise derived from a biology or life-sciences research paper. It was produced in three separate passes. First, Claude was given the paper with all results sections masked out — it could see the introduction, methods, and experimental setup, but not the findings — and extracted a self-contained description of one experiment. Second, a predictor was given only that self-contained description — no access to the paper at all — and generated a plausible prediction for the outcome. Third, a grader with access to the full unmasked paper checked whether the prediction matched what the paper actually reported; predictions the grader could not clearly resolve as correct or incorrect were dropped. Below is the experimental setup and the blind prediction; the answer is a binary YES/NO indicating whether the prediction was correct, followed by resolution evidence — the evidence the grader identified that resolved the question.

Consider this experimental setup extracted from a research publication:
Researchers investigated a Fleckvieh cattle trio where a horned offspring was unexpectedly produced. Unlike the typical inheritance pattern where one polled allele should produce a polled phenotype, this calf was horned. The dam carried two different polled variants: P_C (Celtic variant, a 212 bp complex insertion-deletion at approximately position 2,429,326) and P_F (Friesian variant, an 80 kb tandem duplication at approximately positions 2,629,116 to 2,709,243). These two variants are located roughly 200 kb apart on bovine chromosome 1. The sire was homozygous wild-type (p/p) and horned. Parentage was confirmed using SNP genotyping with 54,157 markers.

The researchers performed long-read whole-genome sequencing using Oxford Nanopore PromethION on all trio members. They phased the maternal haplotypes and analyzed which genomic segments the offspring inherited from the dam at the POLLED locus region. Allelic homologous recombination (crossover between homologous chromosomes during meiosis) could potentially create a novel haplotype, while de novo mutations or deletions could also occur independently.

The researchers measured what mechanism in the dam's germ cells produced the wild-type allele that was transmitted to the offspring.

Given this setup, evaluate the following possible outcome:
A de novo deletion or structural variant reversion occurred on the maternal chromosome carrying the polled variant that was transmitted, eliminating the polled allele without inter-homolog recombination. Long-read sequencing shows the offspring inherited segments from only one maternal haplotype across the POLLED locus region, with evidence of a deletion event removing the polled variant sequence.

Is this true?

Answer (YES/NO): NO